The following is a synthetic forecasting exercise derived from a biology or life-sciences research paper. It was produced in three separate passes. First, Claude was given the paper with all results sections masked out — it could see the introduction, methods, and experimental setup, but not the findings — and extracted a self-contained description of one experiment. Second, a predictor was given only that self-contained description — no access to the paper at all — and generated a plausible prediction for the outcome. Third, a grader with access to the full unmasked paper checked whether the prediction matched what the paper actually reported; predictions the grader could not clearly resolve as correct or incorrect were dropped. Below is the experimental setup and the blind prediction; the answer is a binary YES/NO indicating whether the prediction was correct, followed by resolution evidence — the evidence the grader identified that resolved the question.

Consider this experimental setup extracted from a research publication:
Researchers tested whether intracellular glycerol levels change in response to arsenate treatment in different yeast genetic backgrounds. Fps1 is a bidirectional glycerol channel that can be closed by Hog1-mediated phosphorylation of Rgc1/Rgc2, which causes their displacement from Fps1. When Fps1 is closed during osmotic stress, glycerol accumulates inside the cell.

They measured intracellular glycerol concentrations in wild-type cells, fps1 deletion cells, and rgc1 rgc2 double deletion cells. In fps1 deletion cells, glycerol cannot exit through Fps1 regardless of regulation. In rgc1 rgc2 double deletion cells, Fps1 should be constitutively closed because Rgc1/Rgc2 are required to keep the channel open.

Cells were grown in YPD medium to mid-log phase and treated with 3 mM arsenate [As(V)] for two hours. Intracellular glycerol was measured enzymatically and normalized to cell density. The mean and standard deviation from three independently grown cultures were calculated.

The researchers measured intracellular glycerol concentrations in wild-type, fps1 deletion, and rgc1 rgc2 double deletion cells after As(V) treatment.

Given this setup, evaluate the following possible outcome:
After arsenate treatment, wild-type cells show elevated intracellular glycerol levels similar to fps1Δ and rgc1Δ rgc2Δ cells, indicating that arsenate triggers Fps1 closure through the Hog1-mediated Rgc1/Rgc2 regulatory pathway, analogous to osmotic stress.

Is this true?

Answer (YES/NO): NO